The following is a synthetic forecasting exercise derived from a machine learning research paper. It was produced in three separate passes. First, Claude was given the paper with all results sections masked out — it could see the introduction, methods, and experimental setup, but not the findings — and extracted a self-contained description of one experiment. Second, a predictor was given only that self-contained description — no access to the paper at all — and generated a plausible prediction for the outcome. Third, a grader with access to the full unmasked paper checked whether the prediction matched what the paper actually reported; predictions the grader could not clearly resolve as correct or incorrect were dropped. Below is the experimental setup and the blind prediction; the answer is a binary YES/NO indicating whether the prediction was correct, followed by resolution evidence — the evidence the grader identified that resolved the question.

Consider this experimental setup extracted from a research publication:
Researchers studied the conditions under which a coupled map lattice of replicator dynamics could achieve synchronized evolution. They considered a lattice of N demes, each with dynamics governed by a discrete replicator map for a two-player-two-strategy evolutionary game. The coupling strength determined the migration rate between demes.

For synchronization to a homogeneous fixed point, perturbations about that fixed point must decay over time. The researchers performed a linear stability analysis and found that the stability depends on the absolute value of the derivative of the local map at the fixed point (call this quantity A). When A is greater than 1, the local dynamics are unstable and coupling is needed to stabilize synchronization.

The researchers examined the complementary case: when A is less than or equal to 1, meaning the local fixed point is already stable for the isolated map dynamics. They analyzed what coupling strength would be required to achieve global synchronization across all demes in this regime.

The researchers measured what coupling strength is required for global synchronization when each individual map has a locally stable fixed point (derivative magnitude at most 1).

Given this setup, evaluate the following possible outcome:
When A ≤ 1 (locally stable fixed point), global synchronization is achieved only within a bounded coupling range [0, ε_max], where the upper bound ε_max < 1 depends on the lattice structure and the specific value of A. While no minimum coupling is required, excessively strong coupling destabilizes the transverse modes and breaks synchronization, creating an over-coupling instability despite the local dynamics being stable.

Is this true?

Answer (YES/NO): NO